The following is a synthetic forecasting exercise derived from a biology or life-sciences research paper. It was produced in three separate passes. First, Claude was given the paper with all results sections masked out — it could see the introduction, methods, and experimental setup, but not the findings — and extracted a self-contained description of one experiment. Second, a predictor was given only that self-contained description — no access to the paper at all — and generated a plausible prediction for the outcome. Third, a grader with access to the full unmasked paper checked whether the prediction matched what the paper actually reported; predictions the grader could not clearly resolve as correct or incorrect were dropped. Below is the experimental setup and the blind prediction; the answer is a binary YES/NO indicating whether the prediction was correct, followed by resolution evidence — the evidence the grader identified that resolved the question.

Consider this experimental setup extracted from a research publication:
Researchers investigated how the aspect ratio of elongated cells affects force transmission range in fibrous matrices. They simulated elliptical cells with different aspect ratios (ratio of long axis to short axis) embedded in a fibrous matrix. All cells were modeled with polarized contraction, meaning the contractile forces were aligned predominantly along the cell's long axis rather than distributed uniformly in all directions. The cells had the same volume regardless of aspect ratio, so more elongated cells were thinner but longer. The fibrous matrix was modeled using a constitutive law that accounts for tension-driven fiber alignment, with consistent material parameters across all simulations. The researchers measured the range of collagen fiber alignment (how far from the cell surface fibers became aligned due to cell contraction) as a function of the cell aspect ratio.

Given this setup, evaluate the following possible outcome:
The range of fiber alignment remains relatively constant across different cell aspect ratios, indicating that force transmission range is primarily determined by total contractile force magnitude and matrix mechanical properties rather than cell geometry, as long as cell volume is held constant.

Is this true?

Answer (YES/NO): NO